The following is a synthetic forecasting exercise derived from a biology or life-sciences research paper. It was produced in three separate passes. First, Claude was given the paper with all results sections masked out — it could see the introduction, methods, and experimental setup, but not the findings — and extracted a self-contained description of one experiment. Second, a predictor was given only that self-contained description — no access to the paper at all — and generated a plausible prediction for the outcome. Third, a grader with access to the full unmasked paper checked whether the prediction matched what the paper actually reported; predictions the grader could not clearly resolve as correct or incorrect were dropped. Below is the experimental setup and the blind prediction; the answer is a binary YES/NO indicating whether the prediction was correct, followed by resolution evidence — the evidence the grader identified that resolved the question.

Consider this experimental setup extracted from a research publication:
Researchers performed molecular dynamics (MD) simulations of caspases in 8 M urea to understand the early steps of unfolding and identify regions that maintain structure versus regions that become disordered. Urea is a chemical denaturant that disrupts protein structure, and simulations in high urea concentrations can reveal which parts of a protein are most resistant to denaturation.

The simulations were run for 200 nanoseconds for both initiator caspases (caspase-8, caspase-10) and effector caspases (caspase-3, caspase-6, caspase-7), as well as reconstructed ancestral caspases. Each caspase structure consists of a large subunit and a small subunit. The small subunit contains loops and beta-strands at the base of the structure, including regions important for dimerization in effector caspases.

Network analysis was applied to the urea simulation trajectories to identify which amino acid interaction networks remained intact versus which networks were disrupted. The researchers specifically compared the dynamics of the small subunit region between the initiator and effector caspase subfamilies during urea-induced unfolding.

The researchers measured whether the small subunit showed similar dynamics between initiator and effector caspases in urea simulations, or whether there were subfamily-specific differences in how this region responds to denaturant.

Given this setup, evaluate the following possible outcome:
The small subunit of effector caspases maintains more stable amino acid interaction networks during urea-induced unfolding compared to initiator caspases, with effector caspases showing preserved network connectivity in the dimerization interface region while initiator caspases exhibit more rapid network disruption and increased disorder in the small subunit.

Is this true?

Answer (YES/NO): YES